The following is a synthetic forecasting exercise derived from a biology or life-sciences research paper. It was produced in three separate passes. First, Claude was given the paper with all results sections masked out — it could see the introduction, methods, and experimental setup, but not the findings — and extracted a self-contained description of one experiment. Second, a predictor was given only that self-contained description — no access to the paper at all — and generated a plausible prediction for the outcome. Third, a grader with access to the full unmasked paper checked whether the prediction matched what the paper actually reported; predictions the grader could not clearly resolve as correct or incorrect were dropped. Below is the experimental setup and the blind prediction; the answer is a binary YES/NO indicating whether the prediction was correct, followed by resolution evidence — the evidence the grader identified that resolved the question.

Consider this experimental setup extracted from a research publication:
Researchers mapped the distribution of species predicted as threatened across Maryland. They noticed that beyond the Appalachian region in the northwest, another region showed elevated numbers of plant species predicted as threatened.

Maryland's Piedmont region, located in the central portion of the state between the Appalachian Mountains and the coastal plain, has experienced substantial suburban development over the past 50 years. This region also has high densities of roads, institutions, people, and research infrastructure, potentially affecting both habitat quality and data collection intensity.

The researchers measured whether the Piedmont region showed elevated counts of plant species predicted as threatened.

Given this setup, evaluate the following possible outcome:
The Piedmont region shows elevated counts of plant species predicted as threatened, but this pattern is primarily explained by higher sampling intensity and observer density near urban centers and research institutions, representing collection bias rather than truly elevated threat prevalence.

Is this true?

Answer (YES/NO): NO